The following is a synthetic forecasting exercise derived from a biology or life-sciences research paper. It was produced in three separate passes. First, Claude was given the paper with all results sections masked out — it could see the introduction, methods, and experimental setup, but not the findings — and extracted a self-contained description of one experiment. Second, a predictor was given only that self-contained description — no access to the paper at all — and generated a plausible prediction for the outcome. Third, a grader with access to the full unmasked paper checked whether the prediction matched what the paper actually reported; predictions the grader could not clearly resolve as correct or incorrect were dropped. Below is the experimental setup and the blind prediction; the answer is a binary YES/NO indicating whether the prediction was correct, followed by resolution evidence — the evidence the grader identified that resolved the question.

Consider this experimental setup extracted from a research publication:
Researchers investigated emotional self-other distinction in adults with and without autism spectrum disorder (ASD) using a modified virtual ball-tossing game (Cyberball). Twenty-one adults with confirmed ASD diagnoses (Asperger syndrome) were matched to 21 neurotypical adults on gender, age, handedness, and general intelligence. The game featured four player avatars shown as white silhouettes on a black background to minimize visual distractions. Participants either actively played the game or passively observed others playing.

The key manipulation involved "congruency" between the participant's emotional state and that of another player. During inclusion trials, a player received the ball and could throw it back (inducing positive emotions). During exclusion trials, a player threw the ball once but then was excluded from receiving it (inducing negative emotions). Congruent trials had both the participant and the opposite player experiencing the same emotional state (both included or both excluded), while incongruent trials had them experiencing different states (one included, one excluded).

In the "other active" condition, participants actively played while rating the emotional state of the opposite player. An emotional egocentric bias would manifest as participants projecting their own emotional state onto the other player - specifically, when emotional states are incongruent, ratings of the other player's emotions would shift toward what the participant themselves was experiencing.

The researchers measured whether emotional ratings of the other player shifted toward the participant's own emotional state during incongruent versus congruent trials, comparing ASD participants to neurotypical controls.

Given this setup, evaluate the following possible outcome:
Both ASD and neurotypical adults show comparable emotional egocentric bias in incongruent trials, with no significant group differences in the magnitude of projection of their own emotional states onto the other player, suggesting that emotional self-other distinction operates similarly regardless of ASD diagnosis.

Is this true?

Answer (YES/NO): YES